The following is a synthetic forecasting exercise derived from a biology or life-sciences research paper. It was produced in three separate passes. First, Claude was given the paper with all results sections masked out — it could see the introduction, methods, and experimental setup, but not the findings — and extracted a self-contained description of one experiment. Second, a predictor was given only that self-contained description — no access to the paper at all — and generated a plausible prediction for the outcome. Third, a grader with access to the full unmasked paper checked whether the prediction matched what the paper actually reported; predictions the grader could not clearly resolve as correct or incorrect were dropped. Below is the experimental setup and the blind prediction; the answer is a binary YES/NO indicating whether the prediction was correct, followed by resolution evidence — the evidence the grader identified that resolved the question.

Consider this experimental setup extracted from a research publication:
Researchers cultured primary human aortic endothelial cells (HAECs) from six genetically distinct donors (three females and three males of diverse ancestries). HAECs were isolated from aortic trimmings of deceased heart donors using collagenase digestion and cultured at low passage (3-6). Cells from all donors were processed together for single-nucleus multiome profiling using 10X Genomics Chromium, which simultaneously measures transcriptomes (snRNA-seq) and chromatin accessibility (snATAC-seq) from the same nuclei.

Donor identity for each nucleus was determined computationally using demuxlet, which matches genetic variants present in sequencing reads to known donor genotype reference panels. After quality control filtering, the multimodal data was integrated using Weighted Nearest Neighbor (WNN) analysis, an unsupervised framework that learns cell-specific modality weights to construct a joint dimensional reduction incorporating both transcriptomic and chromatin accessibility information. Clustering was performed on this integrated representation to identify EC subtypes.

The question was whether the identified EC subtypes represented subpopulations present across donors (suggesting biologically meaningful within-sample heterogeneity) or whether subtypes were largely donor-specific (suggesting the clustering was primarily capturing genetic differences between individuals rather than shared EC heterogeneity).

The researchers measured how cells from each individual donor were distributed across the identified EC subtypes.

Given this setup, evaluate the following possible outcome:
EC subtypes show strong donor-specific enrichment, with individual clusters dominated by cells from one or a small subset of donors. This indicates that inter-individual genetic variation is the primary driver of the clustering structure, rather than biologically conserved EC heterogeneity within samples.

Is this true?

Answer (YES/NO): NO